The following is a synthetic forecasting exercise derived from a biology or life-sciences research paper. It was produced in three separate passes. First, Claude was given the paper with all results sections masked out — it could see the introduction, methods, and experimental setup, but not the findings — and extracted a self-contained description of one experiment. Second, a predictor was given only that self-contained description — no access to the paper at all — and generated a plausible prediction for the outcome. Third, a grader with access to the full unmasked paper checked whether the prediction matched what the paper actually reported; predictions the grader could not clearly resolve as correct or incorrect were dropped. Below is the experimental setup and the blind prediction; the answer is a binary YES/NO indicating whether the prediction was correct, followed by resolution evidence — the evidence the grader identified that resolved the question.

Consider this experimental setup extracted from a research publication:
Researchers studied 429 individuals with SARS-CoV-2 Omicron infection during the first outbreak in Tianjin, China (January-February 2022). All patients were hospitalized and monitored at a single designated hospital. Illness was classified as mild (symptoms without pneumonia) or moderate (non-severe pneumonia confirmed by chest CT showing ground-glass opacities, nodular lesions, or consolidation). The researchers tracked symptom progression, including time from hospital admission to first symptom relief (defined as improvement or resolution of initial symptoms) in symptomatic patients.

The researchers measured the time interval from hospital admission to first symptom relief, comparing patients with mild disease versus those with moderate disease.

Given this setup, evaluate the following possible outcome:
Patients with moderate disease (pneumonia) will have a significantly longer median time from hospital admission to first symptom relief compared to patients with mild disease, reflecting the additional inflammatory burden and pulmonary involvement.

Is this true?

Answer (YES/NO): NO